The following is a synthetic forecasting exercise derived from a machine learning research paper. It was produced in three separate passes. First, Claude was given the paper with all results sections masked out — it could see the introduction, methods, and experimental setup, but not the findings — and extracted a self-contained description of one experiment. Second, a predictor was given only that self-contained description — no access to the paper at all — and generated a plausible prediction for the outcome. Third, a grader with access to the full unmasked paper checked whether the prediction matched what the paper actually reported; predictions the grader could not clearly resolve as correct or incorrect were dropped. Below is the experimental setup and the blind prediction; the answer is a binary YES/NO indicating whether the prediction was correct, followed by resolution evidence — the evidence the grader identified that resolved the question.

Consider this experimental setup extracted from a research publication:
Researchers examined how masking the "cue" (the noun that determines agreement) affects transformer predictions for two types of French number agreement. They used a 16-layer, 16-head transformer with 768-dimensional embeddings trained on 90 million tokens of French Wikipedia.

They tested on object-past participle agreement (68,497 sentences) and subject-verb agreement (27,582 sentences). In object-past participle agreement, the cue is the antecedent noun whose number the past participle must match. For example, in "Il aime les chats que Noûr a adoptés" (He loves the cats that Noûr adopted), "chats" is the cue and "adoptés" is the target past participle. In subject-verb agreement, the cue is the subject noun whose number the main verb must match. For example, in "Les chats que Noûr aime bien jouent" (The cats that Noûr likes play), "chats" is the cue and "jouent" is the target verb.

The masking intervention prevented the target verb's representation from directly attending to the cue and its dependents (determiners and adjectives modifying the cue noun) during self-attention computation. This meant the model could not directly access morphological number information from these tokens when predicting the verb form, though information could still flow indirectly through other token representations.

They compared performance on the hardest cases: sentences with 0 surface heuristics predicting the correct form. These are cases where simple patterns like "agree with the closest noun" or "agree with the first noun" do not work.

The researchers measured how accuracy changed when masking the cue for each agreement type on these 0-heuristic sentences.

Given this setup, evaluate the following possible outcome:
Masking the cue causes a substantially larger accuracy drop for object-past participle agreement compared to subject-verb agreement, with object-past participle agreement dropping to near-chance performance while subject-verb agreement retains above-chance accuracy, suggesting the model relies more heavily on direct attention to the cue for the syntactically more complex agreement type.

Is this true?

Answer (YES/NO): YES